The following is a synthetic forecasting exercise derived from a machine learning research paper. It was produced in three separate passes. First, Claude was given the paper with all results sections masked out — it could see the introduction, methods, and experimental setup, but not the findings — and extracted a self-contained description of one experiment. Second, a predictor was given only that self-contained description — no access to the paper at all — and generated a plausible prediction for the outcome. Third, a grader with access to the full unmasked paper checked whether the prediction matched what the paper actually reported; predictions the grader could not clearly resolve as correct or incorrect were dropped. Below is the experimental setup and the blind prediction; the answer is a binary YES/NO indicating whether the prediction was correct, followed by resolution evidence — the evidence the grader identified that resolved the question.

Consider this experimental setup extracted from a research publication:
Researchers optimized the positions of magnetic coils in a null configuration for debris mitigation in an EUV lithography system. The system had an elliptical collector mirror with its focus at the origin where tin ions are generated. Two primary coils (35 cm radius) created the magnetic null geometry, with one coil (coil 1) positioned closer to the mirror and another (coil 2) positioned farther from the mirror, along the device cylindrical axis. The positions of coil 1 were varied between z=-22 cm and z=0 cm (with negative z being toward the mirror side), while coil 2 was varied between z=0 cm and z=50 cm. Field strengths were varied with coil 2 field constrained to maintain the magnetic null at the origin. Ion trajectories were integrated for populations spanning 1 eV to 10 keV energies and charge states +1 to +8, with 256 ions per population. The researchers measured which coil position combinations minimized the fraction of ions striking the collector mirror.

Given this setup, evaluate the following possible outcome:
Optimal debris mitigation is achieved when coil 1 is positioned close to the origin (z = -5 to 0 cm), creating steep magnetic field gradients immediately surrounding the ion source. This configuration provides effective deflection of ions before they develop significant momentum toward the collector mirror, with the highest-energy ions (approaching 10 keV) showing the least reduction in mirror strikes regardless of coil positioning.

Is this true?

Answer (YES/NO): NO